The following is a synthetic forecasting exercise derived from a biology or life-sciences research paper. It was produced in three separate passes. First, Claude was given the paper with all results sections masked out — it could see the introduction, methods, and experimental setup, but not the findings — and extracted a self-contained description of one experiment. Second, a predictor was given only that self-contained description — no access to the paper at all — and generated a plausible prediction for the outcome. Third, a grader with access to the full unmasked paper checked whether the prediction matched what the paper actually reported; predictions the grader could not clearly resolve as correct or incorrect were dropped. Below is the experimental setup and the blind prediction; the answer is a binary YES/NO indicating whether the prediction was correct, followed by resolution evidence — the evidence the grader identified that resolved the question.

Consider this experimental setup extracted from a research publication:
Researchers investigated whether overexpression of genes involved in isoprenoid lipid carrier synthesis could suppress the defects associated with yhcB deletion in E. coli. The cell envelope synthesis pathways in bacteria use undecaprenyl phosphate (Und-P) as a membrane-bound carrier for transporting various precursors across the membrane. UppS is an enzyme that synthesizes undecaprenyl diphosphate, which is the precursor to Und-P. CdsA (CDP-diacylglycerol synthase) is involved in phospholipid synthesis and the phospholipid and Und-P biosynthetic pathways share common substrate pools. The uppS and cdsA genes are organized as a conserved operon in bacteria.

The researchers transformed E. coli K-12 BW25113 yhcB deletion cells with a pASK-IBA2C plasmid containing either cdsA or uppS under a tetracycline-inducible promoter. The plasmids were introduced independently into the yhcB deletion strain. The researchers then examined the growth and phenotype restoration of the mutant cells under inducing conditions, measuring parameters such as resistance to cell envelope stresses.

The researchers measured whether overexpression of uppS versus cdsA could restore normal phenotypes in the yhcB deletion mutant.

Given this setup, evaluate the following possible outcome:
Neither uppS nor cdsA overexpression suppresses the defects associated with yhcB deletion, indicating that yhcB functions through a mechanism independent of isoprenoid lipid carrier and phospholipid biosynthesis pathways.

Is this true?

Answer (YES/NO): NO